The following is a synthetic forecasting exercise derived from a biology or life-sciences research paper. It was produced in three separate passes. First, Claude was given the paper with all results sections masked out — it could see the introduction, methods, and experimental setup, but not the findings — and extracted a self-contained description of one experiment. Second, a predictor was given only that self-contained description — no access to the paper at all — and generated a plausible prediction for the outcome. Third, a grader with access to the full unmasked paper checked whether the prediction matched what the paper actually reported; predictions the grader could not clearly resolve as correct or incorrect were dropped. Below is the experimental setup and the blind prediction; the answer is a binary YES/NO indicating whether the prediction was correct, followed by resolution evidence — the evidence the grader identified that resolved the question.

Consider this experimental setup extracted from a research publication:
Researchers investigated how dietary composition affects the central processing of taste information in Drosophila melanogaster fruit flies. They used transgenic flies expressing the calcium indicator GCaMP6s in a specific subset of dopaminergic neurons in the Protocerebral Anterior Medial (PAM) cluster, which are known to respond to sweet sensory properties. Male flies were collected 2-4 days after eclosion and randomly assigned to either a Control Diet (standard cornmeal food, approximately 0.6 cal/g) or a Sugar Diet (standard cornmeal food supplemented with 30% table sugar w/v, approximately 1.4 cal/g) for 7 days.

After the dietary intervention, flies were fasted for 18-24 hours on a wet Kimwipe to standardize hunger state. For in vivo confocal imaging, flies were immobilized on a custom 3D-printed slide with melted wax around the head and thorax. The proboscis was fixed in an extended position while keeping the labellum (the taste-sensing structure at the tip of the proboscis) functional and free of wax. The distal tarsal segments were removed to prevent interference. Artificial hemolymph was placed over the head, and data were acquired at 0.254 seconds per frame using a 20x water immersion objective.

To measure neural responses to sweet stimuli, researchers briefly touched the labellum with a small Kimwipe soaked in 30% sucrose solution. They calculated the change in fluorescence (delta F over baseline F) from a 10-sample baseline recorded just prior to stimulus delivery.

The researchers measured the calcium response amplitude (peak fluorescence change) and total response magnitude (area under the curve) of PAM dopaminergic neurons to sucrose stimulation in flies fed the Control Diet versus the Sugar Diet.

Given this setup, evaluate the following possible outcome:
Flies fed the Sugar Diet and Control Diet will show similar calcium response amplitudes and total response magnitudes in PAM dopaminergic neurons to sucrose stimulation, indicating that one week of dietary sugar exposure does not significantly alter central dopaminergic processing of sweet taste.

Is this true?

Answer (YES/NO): NO